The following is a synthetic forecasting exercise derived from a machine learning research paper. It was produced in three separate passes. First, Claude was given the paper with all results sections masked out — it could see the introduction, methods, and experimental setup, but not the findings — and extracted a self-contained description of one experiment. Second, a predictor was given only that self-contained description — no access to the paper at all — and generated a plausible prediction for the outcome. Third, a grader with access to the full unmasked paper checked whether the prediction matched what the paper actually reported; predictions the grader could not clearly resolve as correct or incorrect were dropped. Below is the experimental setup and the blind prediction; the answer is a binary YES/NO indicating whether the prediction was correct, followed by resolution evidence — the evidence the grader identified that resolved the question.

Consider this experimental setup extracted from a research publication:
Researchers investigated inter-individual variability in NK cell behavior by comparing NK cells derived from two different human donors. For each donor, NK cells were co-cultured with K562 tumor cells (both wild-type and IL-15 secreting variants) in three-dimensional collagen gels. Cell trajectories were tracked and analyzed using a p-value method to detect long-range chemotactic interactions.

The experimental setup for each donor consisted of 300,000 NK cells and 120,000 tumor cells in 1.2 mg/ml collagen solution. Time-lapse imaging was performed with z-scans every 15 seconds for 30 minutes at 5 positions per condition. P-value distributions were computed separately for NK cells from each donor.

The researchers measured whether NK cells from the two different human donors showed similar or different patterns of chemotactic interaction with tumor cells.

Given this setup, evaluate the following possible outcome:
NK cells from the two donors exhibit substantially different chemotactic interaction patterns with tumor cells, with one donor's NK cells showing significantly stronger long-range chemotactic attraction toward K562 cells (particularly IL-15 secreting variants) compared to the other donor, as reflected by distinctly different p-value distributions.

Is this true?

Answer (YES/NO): YES